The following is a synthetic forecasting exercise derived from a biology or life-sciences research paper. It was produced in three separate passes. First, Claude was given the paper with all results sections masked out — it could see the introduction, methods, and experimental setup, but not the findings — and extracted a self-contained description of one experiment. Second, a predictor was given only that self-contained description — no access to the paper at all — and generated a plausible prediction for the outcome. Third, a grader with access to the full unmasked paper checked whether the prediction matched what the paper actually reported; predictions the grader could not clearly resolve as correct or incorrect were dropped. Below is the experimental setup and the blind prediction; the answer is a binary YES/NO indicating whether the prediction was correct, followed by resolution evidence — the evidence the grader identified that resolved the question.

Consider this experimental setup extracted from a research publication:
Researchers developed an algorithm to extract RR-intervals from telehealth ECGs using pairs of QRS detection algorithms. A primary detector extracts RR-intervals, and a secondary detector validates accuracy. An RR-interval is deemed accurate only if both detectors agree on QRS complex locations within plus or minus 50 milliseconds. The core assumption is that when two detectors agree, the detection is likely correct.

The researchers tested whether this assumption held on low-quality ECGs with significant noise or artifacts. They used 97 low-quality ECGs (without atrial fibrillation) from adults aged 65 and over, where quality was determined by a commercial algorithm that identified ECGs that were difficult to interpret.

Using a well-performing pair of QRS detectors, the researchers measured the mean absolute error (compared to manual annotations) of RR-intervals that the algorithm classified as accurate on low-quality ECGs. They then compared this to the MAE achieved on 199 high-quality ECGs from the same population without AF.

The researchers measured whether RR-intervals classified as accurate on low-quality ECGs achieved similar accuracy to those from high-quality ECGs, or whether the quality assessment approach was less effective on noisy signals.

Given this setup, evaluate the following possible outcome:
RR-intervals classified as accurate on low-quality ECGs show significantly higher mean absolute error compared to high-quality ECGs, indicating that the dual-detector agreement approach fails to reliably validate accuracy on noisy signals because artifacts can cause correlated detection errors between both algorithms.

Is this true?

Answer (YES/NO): YES